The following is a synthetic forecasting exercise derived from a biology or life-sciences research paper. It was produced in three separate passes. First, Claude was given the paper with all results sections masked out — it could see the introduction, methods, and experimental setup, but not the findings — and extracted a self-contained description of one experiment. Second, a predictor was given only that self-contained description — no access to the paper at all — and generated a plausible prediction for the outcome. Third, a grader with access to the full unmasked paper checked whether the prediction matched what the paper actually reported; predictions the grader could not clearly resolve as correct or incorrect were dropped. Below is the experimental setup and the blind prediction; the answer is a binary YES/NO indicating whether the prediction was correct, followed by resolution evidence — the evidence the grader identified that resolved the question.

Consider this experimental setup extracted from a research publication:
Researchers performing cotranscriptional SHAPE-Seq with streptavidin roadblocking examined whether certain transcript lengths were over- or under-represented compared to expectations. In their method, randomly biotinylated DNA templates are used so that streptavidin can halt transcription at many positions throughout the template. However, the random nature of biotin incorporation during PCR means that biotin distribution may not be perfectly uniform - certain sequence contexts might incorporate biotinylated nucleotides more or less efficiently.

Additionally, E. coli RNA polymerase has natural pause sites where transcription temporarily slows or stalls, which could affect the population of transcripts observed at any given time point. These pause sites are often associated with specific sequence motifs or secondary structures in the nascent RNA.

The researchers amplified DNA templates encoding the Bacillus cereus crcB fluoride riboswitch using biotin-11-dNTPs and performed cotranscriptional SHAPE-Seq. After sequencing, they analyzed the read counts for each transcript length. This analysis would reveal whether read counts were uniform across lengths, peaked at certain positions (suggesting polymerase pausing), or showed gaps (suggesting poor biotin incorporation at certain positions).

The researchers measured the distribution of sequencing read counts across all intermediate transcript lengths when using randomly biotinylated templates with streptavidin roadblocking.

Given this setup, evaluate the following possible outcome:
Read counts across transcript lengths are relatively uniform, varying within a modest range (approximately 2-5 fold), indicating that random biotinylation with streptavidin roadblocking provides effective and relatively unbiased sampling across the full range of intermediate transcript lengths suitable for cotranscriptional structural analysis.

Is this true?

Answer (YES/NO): NO